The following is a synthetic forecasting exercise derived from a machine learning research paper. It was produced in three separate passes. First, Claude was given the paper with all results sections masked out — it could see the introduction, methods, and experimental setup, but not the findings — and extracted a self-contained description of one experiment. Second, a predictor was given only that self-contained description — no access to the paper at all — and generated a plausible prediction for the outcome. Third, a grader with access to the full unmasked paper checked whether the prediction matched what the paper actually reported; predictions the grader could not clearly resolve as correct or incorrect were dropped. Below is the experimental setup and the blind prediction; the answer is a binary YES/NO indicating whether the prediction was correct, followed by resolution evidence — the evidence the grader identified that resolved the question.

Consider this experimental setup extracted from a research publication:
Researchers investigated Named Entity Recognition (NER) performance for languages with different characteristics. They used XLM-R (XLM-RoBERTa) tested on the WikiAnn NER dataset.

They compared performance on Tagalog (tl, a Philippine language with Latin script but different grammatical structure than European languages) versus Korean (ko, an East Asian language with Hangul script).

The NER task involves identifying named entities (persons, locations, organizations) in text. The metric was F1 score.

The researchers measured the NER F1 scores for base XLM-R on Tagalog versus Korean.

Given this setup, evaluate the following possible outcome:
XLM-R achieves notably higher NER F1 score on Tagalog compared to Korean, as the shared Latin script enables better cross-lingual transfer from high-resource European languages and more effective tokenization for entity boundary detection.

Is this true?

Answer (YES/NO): YES